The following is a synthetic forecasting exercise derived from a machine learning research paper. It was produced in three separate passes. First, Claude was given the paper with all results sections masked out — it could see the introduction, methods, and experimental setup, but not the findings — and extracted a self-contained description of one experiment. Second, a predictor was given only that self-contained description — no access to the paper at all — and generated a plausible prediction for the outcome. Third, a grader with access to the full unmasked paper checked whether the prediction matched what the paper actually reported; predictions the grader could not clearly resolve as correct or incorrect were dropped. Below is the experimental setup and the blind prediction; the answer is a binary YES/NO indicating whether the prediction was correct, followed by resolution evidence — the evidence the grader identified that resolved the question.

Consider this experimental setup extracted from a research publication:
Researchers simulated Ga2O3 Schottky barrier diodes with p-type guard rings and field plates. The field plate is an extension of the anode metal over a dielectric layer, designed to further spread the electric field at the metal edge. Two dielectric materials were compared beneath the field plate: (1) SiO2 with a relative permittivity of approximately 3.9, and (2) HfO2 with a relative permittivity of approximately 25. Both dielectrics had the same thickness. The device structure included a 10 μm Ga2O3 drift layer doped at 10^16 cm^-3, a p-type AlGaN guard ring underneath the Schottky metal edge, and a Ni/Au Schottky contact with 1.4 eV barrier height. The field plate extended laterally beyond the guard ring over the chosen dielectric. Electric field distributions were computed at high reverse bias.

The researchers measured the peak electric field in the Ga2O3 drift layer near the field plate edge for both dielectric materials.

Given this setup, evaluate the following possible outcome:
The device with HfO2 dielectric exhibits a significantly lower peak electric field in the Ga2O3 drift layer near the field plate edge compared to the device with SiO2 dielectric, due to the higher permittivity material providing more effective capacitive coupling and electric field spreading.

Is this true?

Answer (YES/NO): YES